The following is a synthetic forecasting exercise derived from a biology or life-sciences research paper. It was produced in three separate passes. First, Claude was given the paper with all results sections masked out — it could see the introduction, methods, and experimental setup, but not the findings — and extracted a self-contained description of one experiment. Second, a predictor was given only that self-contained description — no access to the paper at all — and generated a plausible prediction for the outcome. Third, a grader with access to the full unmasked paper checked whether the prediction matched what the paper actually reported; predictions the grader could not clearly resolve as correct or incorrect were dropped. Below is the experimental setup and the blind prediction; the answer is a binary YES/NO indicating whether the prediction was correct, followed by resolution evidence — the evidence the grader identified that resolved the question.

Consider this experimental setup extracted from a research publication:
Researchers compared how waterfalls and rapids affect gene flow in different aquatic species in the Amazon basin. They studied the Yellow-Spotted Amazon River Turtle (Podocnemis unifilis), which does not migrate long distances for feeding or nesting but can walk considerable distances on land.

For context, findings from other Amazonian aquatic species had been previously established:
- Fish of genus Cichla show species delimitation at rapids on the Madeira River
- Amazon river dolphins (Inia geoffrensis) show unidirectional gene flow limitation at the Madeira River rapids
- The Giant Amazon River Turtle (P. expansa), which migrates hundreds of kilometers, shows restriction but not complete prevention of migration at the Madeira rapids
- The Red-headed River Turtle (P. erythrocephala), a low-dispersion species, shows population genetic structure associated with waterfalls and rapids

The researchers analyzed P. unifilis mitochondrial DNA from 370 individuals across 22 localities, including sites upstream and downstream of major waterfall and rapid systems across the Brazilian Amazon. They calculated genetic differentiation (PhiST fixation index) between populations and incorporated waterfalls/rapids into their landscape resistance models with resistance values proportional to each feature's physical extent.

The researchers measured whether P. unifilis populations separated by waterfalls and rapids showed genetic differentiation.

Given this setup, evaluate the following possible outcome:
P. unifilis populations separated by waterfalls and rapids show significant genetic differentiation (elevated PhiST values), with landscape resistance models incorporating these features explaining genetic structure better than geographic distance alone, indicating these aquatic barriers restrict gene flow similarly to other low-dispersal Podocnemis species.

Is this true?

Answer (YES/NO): YES